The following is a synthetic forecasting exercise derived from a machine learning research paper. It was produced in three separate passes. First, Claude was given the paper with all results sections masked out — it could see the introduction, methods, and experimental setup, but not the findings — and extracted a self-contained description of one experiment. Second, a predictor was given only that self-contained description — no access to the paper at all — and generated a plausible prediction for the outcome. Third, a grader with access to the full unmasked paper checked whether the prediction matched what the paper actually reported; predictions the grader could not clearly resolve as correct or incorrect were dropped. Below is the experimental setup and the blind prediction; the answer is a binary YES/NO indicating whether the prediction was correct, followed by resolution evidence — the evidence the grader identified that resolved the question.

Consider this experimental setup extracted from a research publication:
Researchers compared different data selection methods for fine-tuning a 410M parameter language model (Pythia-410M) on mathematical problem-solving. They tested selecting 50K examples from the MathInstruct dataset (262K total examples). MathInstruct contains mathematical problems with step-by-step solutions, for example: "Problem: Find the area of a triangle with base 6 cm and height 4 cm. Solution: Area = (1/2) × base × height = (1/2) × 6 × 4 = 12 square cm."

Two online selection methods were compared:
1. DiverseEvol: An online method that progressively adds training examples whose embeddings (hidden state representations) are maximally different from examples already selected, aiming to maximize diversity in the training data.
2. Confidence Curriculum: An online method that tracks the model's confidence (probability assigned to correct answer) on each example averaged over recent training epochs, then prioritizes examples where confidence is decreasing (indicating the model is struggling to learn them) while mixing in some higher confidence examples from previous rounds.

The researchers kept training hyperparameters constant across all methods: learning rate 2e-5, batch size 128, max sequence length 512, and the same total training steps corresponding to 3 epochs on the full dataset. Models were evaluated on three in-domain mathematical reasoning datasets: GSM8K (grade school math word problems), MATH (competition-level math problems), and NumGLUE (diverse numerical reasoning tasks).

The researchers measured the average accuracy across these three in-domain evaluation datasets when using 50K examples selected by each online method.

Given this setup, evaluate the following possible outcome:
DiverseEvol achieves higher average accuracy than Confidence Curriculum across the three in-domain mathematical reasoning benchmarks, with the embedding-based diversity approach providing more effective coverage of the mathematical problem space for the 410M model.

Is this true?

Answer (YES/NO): NO